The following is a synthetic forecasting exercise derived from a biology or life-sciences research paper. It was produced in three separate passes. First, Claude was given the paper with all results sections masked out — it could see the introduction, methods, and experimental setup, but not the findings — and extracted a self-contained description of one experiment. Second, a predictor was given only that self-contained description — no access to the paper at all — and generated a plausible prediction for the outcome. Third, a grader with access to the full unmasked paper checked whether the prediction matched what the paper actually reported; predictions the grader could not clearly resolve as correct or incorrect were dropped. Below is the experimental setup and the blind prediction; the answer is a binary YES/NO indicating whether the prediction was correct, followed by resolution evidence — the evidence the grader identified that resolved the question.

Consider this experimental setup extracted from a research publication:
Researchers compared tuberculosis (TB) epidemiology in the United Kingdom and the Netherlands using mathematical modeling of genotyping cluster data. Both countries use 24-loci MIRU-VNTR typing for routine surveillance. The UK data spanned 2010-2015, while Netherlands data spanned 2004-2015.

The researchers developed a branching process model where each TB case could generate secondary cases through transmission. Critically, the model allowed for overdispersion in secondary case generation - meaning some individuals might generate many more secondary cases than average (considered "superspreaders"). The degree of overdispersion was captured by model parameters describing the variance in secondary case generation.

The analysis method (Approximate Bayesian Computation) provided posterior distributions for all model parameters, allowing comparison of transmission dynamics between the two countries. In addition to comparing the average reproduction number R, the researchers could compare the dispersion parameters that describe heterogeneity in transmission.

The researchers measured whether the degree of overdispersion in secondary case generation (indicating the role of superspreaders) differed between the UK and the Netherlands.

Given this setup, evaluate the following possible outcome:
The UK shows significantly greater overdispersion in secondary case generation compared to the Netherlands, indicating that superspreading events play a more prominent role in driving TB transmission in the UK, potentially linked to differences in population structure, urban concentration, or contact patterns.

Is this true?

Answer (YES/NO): NO